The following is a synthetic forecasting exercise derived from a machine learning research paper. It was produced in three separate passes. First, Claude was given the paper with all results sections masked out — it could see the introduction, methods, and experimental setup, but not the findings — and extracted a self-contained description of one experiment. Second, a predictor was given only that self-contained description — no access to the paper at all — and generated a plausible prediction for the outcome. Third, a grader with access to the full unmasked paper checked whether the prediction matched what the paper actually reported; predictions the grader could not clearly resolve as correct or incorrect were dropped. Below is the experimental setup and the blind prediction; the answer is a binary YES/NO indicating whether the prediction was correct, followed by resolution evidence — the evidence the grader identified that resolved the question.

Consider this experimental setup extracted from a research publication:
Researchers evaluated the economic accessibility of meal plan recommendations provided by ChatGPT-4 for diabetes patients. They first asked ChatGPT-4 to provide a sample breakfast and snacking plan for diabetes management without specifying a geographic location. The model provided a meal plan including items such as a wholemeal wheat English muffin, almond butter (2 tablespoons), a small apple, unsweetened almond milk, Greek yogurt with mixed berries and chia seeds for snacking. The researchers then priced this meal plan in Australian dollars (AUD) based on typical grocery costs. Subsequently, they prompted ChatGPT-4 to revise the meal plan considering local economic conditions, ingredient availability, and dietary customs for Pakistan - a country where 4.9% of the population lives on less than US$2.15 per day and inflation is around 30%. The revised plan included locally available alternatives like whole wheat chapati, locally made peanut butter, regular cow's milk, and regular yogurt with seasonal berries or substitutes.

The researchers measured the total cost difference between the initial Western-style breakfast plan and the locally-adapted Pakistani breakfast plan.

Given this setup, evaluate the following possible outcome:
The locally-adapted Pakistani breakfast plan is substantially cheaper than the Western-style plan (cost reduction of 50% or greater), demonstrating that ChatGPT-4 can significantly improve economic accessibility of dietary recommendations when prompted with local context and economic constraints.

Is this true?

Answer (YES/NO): YES